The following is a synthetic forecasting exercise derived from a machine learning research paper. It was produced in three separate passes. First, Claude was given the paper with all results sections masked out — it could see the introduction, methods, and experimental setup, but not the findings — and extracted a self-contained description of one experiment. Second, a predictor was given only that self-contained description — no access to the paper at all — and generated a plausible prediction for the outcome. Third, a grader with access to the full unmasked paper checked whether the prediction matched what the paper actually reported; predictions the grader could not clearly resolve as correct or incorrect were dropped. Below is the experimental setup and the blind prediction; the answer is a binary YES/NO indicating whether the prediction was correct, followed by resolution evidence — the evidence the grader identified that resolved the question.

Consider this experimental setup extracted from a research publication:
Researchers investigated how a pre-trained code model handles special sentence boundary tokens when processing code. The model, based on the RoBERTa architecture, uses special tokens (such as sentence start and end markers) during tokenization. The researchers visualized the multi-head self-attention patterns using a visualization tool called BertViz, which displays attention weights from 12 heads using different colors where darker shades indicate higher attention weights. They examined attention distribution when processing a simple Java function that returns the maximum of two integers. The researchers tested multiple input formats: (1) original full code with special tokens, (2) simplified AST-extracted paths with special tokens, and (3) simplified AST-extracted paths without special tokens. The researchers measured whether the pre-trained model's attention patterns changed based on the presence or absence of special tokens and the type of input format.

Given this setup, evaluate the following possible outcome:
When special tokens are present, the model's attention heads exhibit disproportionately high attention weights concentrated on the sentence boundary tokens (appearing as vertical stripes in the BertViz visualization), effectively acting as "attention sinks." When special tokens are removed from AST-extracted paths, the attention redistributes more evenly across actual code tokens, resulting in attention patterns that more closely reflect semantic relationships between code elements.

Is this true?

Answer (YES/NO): NO